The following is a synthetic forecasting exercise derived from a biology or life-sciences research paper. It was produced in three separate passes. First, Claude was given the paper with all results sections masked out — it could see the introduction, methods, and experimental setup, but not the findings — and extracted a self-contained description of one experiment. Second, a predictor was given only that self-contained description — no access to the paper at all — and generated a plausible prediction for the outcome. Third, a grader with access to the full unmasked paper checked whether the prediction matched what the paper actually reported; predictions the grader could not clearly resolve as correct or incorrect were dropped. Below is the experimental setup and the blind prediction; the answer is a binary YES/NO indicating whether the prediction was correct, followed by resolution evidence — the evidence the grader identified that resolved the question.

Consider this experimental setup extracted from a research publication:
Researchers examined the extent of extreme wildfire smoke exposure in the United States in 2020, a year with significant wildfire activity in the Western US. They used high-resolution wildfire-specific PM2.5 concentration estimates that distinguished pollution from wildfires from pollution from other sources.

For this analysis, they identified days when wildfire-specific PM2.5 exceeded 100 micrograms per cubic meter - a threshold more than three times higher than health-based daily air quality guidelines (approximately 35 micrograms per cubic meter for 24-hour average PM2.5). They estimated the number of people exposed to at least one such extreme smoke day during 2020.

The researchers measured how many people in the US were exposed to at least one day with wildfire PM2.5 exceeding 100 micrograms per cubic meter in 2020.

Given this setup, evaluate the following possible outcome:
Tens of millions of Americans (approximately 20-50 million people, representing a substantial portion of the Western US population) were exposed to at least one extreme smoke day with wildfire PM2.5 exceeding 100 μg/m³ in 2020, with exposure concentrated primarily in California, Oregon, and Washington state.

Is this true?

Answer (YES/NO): YES